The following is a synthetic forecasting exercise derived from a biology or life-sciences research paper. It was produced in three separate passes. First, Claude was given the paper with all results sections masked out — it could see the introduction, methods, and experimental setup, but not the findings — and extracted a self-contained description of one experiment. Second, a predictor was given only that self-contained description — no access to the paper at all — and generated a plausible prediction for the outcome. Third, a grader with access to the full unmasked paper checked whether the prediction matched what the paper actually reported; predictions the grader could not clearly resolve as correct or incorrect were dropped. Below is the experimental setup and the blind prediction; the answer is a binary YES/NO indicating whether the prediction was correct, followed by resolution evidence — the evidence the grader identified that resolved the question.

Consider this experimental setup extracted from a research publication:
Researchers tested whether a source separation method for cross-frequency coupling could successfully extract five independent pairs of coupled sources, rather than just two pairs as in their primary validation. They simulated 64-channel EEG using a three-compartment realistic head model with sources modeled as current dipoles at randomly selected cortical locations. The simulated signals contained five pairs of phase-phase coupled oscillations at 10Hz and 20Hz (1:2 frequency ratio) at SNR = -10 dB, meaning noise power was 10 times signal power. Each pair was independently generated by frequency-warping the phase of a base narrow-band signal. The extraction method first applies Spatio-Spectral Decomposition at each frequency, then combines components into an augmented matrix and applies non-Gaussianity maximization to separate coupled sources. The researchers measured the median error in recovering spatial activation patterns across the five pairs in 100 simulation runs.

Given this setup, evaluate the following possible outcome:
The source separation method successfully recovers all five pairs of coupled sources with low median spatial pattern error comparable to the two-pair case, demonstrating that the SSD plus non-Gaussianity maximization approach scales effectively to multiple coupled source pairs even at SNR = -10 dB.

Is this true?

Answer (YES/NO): YES